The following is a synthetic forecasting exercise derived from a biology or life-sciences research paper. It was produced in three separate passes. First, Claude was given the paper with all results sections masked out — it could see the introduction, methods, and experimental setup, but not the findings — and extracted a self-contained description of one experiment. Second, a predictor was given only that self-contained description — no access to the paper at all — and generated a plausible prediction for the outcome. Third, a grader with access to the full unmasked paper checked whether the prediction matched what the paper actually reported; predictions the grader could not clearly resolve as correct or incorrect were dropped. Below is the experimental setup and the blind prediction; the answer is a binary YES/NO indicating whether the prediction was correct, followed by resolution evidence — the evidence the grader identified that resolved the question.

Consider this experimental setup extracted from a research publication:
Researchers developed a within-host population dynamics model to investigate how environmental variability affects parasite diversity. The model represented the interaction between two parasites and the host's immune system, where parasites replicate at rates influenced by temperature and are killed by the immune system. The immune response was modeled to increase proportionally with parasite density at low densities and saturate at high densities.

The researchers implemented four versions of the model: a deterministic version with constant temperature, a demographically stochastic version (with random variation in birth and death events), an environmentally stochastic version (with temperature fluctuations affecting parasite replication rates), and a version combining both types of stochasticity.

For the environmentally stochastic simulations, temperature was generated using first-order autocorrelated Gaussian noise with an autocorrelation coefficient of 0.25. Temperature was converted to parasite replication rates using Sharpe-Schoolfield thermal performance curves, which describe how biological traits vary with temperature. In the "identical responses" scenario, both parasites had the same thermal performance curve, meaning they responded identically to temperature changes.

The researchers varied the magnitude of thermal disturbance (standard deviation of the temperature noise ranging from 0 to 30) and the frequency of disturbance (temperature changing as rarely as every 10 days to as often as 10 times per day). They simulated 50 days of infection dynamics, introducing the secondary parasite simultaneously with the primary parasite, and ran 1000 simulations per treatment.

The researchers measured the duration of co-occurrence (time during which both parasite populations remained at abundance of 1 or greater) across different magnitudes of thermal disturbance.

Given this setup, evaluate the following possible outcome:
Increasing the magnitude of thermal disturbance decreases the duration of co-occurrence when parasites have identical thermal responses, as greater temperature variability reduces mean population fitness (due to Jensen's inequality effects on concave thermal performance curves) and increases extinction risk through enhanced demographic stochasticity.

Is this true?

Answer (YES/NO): NO